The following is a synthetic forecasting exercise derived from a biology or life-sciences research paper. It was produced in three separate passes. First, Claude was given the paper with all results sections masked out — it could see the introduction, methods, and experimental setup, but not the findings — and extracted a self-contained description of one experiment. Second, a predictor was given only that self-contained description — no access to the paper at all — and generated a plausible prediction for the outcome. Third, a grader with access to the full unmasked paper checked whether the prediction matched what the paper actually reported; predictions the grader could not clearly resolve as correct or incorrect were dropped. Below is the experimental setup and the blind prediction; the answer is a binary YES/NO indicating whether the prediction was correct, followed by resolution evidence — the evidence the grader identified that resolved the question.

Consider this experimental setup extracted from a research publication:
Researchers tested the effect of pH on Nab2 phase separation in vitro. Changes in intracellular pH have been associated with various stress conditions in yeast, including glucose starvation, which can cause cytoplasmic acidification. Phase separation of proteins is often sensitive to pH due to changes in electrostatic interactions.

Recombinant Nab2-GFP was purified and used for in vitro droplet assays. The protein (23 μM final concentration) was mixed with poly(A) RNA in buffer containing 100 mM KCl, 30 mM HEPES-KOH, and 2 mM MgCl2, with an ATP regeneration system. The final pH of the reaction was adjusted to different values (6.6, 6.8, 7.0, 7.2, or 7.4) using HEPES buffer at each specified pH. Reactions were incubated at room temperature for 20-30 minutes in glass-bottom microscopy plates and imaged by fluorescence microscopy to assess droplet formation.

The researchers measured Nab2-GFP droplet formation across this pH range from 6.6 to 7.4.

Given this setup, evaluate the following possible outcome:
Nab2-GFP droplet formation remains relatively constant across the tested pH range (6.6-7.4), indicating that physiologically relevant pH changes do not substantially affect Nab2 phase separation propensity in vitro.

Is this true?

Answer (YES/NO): NO